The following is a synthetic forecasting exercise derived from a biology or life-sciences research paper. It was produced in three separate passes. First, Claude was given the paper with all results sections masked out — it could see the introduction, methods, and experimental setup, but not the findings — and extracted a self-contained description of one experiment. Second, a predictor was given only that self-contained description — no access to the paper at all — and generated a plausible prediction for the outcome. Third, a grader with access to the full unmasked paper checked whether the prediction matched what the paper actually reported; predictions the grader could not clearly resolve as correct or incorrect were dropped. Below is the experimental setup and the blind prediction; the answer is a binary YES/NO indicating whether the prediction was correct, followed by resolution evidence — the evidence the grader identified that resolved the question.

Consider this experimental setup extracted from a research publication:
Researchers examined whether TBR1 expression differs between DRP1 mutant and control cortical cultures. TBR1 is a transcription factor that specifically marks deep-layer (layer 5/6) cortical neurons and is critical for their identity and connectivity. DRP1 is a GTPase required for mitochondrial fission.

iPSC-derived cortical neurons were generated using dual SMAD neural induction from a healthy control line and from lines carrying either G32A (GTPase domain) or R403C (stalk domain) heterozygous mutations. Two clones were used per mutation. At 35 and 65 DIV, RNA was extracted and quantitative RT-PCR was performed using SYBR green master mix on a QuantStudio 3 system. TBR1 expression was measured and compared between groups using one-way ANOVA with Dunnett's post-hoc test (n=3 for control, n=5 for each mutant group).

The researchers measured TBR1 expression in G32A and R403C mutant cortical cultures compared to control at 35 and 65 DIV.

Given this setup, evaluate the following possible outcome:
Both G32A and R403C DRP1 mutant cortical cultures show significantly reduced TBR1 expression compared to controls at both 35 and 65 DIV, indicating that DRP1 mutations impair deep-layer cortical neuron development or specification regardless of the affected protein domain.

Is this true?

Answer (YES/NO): NO